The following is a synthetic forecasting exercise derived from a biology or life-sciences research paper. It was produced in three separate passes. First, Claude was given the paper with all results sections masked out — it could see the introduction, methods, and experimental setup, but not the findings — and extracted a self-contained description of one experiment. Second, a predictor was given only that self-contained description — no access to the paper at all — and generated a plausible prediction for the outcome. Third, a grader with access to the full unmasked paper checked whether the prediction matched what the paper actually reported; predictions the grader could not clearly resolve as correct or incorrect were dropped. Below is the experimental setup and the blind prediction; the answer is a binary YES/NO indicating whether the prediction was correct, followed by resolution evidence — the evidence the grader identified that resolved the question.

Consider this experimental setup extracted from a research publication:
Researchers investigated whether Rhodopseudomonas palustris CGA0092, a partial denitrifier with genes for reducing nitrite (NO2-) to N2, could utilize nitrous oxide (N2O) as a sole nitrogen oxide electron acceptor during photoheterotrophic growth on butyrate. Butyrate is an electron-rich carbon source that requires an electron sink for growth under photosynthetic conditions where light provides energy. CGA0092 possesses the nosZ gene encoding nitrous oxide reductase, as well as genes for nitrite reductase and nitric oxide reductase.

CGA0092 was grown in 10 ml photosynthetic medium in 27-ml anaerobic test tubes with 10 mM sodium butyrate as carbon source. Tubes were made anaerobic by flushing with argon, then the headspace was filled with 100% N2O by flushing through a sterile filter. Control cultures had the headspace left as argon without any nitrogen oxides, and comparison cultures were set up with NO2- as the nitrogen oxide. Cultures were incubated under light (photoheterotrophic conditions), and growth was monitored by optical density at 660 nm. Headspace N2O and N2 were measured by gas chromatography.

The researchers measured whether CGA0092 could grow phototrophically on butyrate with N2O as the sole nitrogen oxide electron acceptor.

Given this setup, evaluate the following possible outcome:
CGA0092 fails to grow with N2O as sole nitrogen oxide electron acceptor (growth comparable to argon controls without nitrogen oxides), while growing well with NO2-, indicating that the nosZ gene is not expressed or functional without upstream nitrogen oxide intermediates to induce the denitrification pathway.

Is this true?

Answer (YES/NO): YES